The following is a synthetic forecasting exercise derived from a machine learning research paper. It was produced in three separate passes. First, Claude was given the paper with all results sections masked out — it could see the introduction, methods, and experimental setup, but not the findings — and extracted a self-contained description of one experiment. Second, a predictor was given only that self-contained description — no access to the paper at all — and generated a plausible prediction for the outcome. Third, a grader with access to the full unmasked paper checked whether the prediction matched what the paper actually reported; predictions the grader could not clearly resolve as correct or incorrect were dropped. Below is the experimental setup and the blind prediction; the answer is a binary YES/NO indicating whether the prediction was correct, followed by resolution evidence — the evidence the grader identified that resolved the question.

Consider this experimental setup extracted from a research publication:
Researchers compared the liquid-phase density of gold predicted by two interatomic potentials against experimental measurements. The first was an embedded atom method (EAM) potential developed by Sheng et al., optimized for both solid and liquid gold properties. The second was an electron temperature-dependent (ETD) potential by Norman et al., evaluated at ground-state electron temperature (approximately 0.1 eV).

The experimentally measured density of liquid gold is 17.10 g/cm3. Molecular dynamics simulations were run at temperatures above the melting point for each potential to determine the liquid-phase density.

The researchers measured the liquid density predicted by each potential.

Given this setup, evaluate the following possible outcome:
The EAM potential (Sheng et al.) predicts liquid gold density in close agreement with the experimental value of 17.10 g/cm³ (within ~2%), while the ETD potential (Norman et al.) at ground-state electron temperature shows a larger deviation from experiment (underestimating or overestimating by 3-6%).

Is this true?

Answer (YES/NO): YES